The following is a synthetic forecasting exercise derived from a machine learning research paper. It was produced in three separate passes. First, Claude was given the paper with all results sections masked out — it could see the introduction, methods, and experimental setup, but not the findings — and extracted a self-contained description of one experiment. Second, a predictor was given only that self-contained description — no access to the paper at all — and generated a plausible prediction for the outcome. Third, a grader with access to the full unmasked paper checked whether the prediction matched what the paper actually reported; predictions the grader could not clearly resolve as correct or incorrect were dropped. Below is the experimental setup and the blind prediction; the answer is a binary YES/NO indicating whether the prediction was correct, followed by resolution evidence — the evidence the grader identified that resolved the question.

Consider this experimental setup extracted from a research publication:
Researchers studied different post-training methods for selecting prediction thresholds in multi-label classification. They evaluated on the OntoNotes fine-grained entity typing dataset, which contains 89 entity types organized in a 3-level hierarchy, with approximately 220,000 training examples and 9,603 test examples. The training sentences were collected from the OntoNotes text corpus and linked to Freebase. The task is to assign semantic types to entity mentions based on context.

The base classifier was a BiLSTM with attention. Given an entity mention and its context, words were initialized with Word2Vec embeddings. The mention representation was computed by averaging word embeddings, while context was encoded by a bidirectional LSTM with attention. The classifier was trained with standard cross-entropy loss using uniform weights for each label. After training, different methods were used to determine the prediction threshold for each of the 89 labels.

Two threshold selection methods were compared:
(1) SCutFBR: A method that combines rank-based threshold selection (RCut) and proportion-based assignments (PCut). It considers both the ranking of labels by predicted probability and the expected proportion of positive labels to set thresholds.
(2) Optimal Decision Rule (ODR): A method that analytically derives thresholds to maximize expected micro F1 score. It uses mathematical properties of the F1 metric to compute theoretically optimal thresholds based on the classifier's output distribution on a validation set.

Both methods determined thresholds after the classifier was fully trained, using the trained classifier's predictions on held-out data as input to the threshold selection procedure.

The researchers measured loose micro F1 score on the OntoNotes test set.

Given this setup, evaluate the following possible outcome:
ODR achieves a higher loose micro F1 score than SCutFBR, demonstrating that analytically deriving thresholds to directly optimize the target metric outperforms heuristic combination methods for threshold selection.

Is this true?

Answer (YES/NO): NO